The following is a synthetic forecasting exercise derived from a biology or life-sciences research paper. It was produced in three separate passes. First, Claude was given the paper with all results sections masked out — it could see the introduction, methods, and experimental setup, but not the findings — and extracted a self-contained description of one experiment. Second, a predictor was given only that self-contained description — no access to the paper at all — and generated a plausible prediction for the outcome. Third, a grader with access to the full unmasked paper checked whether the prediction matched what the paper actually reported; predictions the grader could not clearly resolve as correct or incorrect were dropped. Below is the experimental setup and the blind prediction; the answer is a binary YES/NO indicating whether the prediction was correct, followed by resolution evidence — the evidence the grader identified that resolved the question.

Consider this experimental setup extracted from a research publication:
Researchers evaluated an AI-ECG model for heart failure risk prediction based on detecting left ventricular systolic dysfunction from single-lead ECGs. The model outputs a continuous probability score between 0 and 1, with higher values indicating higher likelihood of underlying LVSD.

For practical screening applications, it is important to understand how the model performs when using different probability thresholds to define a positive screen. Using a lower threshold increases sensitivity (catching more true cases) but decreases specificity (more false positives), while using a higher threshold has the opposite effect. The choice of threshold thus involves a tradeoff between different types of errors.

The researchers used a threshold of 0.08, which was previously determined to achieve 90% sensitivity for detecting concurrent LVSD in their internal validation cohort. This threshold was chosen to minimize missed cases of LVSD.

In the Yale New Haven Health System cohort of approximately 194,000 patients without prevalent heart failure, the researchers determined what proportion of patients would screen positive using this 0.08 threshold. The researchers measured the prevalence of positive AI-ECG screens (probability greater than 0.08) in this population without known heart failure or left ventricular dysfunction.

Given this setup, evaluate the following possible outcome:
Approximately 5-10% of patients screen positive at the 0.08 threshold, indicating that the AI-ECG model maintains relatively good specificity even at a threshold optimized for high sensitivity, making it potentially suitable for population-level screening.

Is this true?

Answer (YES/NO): NO